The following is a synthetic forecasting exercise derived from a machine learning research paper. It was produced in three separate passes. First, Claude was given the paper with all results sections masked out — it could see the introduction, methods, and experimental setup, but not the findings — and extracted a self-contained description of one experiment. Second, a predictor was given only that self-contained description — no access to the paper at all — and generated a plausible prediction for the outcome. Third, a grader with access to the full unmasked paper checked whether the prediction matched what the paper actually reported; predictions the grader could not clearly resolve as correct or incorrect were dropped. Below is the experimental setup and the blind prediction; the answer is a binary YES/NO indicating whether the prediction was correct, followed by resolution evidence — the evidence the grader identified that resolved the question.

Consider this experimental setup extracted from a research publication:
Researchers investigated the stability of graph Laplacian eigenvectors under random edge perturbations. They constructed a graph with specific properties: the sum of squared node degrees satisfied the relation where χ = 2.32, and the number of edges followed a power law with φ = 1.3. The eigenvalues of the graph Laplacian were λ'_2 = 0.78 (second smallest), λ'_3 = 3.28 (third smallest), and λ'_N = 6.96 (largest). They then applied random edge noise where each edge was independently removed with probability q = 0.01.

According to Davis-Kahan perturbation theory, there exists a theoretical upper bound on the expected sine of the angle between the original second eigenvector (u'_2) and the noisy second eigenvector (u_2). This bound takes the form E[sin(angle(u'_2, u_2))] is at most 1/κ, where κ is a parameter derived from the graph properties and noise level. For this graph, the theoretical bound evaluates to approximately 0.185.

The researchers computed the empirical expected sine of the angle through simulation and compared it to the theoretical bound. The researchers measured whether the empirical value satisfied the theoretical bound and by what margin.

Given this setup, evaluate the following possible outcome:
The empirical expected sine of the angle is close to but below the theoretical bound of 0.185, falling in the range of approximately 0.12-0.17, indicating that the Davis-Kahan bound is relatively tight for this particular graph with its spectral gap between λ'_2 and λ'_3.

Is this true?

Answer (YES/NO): NO